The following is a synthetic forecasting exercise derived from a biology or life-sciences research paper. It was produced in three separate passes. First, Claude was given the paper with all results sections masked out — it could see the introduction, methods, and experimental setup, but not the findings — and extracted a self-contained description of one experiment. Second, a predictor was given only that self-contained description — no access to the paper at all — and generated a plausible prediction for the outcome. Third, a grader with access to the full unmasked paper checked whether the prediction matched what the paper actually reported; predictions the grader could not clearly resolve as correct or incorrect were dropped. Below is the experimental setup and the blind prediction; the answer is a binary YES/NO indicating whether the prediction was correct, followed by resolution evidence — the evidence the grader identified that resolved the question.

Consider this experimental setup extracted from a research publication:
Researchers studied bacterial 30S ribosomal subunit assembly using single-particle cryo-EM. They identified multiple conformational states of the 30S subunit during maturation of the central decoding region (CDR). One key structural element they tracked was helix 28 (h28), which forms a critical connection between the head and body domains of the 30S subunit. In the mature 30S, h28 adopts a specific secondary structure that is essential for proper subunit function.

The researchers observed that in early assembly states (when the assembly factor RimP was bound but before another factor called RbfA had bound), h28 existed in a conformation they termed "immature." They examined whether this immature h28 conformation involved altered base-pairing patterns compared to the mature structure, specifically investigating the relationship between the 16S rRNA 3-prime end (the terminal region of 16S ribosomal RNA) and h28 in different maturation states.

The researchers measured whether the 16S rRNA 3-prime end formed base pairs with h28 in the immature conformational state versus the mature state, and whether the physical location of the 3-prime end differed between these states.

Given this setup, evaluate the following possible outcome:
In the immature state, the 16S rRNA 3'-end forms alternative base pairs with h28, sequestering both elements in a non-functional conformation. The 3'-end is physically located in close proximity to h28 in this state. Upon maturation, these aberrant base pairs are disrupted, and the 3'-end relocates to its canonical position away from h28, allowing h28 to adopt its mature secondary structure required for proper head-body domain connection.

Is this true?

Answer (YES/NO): YES